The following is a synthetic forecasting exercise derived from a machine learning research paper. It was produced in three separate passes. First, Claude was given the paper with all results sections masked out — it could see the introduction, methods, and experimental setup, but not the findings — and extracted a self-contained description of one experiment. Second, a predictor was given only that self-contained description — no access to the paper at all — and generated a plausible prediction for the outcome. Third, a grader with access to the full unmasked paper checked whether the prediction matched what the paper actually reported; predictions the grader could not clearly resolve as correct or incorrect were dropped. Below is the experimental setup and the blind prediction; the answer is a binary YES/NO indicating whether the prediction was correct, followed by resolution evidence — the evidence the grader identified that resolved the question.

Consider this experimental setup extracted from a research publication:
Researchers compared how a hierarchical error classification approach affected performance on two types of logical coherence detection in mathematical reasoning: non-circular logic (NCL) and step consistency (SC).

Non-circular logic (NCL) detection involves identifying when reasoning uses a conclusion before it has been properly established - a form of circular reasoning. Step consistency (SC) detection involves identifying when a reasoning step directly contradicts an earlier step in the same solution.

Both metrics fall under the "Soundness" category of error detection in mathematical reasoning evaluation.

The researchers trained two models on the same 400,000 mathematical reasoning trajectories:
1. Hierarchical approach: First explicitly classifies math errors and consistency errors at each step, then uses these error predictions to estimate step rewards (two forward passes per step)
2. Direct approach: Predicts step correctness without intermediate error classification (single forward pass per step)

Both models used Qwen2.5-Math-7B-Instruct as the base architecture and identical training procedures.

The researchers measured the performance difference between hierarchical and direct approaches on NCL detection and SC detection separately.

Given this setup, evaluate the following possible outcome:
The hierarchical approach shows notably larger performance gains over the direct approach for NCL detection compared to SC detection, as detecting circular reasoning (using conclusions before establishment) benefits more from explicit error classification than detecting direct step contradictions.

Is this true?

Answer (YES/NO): NO